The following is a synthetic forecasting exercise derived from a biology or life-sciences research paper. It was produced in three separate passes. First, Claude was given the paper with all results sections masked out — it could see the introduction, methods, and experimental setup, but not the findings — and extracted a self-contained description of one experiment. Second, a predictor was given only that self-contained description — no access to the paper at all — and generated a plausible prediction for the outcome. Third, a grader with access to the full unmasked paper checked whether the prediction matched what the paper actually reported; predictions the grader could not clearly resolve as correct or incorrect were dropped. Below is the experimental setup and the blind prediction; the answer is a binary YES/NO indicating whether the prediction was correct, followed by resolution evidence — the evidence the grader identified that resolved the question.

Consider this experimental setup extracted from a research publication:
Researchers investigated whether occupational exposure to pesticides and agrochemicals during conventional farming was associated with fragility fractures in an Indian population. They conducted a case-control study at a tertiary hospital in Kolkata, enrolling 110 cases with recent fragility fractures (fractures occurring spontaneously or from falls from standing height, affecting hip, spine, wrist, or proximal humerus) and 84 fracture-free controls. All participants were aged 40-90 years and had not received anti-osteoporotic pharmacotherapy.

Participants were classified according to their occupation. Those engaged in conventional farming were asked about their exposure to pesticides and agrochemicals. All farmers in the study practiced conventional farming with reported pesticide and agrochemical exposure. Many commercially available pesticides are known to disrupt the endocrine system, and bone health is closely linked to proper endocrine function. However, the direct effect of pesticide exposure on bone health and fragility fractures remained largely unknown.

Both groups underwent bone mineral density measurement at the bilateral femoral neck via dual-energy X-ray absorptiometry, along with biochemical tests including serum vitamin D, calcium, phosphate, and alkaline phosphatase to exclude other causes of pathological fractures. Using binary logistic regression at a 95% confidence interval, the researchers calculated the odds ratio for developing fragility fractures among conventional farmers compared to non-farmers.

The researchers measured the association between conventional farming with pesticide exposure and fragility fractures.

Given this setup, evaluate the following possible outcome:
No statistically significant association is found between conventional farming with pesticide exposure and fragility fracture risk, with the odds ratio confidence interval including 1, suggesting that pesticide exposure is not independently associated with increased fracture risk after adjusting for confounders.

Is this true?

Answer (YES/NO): NO